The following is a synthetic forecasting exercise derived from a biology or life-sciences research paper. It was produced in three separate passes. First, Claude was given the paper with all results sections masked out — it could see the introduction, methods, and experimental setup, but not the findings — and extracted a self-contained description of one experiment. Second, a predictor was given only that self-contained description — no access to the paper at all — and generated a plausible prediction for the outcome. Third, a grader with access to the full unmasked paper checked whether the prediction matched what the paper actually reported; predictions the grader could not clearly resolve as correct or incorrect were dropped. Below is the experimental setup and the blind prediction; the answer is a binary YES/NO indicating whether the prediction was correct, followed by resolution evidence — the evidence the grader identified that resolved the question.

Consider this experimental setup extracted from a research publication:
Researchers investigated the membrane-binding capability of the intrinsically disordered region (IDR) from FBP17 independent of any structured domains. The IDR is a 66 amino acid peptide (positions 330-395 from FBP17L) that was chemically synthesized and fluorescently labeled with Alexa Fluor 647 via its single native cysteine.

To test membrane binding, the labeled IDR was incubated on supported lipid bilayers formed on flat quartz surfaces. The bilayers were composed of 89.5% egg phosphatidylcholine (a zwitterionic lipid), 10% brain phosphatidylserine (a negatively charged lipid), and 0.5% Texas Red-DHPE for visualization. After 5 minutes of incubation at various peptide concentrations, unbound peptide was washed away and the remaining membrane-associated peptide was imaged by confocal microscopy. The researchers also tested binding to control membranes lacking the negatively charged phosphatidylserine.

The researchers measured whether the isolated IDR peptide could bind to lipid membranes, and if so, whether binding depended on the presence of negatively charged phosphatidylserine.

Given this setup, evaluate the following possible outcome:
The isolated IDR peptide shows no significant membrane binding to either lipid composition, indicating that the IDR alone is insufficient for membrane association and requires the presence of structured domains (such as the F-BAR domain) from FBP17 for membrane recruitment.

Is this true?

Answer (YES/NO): NO